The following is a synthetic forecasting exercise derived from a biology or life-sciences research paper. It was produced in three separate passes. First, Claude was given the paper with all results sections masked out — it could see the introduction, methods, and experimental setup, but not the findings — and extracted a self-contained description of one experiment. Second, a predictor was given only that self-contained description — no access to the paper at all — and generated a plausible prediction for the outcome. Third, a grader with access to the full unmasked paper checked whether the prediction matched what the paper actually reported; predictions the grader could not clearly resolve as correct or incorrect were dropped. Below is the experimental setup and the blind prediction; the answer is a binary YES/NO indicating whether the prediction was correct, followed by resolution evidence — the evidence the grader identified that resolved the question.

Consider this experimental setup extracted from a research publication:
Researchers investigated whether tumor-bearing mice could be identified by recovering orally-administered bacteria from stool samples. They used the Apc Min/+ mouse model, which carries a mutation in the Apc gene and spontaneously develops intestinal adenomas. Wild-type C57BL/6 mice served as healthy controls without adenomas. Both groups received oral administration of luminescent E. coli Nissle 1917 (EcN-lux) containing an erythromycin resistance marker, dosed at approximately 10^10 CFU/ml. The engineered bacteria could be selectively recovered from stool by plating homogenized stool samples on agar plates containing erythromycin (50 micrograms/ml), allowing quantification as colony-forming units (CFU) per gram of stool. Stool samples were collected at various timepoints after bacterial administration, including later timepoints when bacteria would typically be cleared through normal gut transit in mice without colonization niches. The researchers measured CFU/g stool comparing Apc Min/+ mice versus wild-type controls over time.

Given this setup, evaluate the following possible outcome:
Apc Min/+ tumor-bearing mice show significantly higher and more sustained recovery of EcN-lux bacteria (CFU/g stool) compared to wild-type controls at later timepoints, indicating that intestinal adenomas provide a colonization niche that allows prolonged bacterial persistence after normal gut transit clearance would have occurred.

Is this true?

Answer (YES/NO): YES